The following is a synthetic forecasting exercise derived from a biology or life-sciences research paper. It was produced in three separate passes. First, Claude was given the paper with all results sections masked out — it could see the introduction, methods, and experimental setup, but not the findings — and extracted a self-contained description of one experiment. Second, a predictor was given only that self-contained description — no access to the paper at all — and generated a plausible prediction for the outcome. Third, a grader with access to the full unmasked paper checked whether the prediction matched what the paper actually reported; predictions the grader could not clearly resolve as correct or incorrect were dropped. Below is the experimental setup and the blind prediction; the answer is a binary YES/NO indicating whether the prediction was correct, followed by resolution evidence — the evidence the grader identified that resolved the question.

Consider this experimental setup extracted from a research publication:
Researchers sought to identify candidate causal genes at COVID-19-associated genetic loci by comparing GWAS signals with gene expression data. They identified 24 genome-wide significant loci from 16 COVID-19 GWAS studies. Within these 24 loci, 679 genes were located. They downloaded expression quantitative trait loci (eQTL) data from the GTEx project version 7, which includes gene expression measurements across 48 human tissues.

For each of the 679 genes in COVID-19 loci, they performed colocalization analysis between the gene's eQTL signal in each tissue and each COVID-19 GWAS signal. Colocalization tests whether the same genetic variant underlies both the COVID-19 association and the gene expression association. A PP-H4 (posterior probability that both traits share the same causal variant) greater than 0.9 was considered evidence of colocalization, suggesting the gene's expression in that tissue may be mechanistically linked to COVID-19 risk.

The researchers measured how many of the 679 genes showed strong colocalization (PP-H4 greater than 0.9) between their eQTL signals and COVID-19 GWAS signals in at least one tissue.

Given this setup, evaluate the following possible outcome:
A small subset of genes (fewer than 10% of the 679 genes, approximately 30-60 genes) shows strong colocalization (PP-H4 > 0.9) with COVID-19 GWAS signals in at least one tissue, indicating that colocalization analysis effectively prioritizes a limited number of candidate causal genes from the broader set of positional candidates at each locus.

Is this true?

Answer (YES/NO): NO